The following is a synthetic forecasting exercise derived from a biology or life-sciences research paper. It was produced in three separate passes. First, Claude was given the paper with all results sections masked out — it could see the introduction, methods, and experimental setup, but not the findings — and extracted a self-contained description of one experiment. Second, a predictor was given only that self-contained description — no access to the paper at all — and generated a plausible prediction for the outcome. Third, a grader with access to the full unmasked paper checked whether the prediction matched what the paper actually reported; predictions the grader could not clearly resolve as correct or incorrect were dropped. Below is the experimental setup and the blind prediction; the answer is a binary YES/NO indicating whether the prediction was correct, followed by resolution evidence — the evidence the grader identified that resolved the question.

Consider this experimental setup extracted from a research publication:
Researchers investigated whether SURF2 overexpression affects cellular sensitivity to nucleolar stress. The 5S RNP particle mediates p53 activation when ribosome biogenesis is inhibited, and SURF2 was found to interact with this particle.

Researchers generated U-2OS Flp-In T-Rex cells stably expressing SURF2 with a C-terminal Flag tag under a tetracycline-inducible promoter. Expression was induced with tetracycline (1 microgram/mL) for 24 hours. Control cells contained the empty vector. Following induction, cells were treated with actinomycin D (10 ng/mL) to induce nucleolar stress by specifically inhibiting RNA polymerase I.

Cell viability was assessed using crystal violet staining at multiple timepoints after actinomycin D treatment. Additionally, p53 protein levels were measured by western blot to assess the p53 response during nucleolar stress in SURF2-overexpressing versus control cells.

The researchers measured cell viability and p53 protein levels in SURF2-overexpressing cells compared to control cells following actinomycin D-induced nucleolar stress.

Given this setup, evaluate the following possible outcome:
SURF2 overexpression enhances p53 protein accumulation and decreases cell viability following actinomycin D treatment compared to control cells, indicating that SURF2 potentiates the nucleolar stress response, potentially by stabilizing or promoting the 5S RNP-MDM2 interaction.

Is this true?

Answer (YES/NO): NO